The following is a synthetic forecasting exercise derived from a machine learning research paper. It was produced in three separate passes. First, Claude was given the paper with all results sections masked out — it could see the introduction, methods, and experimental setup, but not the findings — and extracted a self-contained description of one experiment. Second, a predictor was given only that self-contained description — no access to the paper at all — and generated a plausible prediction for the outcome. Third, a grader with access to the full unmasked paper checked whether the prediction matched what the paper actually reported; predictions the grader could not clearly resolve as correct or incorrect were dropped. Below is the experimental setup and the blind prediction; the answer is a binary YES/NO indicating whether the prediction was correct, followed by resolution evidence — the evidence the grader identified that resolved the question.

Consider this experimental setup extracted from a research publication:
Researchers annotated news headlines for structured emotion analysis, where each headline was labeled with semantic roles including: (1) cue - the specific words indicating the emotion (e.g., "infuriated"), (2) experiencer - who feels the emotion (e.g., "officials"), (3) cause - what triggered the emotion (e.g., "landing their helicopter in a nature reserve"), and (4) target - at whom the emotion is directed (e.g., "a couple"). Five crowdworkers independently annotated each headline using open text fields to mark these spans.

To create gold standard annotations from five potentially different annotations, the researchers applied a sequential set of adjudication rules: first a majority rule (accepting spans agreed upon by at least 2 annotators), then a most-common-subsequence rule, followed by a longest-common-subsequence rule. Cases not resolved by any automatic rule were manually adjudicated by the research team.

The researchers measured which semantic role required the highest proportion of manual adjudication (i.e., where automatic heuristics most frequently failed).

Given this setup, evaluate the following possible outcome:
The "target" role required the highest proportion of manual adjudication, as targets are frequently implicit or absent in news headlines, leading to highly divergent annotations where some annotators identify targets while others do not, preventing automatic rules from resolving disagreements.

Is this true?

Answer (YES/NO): NO